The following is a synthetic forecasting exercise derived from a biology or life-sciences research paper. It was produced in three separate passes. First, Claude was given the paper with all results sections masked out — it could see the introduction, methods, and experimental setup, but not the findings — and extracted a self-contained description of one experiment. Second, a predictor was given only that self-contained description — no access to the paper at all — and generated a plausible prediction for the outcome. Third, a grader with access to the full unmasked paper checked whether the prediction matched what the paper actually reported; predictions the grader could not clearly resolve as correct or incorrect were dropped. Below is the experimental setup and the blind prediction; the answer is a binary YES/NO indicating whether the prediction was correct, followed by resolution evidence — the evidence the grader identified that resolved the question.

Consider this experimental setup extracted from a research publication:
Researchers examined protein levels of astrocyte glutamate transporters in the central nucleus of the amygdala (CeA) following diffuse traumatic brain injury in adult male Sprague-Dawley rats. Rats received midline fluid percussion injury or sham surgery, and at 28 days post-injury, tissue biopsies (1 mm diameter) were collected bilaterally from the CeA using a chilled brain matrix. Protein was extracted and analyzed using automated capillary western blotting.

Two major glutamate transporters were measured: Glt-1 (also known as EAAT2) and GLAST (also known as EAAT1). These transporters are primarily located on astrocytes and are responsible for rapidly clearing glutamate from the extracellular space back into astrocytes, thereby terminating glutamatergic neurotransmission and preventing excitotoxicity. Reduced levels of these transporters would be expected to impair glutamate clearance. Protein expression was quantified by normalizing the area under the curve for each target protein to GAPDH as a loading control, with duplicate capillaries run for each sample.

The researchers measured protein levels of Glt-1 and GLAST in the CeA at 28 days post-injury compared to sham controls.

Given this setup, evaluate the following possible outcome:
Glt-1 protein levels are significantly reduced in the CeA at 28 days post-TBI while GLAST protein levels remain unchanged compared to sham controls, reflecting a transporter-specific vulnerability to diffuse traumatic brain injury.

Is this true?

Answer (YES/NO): NO